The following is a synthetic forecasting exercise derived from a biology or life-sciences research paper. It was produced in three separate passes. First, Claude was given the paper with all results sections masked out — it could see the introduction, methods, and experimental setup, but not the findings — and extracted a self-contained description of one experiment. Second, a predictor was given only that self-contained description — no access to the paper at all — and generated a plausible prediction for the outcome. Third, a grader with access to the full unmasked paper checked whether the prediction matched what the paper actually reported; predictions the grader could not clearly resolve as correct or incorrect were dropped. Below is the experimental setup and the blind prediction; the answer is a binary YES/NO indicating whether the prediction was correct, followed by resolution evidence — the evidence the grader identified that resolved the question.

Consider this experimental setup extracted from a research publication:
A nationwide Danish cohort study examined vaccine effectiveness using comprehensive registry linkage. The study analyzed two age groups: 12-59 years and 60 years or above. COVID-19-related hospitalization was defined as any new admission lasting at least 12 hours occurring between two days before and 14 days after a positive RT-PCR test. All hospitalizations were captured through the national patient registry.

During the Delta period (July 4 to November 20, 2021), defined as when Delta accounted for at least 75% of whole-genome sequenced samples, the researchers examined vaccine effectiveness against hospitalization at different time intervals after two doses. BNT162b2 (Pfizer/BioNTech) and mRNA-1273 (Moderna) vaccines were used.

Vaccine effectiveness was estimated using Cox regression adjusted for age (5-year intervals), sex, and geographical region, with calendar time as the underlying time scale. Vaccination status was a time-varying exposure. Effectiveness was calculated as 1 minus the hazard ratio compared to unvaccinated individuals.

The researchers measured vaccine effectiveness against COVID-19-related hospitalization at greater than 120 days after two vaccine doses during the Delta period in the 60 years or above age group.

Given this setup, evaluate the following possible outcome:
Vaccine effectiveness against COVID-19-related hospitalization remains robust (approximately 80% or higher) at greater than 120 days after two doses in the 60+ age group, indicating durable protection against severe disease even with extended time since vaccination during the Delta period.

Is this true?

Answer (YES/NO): YES